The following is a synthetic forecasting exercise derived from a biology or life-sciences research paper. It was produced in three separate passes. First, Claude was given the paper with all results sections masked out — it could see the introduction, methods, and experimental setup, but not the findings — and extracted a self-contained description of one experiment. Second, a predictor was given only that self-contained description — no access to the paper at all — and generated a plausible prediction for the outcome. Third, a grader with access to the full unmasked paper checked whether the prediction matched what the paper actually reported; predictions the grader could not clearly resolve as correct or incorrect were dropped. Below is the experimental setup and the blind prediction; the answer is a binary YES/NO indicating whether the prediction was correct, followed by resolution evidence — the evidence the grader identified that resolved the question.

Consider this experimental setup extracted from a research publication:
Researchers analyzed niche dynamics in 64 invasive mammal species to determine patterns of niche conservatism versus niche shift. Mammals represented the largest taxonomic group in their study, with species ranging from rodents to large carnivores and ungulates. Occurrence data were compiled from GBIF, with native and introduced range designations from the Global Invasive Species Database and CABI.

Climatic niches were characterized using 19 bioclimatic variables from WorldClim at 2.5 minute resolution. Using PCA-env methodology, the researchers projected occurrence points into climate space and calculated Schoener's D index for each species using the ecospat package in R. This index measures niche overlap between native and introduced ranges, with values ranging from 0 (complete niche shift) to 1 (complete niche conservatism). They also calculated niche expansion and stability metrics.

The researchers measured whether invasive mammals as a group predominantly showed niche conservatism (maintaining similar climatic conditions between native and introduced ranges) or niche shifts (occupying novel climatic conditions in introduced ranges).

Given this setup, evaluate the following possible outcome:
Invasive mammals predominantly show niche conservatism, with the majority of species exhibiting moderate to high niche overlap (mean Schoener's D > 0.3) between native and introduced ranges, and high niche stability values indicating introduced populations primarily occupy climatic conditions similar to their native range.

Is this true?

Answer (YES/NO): NO